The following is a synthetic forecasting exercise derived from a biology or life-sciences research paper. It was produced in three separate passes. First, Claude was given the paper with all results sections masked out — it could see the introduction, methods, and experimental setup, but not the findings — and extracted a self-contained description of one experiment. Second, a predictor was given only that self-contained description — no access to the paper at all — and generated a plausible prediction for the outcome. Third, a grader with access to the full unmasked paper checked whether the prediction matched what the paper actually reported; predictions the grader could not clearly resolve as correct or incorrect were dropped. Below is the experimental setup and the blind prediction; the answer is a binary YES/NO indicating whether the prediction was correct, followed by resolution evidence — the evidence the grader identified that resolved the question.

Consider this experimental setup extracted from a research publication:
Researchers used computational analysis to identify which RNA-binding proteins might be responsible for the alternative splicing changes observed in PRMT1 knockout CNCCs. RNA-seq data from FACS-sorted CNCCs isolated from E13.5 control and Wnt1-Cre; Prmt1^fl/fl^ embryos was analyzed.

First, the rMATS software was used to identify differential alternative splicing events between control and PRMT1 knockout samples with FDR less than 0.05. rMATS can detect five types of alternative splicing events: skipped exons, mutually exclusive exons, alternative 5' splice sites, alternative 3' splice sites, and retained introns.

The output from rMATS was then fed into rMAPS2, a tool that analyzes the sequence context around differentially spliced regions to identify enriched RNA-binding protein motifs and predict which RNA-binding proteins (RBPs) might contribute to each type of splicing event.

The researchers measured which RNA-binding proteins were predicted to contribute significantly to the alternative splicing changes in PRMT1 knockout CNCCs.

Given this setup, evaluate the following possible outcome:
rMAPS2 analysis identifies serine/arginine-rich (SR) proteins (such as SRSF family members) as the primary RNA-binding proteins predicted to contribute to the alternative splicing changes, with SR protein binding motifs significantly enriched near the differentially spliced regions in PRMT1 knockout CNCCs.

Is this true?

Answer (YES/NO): NO